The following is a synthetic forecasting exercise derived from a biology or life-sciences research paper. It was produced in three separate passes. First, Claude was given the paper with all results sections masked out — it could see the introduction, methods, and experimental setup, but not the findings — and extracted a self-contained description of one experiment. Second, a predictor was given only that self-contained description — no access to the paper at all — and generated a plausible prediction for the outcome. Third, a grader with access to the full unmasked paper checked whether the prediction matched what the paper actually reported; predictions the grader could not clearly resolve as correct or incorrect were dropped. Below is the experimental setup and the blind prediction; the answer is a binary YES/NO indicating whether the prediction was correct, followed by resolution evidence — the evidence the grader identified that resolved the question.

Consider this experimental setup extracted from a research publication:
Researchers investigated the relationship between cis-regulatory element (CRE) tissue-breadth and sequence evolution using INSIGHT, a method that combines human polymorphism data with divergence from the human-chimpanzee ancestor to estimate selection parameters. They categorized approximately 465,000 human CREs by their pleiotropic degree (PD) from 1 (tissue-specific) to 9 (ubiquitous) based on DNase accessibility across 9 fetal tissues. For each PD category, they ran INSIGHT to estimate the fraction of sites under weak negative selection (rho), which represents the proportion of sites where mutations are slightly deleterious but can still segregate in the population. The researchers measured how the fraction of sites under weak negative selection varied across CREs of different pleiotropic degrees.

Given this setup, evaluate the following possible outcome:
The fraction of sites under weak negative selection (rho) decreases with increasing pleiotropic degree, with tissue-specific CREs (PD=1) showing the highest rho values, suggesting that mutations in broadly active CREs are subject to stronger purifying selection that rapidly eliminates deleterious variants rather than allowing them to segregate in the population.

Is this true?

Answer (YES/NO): NO